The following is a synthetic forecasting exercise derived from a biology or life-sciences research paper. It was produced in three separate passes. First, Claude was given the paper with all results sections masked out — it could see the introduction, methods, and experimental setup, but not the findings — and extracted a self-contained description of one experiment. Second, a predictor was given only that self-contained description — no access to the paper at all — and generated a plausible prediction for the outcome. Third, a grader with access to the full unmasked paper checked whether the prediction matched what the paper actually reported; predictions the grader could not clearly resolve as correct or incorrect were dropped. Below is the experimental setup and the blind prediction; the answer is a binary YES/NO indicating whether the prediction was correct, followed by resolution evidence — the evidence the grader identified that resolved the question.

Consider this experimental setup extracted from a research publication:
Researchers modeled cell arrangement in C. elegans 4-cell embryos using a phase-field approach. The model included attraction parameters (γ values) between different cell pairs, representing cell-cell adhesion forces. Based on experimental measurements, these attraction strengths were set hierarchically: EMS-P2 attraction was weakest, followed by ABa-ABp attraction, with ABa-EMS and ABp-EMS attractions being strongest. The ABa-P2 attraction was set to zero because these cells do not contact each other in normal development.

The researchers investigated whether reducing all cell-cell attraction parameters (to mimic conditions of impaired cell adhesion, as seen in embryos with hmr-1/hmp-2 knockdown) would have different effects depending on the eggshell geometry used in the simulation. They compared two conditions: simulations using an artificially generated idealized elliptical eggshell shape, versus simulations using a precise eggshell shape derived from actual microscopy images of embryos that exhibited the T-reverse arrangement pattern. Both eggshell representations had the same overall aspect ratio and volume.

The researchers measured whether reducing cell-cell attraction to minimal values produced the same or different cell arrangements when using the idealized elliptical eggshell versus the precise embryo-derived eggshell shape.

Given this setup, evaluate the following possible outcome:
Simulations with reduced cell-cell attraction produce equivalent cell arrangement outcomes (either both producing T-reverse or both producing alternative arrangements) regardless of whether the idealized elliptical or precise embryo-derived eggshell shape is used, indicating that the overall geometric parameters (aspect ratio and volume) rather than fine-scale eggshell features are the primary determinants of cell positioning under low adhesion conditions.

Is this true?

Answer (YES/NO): NO